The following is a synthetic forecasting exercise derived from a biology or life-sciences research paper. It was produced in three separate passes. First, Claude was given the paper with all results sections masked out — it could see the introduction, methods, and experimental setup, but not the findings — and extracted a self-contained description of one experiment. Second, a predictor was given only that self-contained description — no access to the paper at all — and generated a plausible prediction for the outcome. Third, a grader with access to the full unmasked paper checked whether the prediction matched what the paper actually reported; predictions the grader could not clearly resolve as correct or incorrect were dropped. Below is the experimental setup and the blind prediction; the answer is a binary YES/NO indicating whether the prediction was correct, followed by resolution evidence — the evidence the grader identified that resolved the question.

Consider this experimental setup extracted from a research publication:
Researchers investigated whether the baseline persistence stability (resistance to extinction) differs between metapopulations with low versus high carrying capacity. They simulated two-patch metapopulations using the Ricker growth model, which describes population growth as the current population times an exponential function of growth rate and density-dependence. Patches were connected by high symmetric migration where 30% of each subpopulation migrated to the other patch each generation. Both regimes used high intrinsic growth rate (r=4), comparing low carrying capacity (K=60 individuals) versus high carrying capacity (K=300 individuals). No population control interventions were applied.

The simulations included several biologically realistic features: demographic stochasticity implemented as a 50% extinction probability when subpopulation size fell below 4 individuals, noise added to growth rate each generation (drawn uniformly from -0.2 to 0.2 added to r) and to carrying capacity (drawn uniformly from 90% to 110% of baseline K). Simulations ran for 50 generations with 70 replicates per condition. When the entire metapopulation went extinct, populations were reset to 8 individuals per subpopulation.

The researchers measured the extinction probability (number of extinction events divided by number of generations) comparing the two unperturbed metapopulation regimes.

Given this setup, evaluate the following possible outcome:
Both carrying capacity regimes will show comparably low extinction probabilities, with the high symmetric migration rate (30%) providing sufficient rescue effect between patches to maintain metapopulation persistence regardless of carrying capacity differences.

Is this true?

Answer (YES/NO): NO